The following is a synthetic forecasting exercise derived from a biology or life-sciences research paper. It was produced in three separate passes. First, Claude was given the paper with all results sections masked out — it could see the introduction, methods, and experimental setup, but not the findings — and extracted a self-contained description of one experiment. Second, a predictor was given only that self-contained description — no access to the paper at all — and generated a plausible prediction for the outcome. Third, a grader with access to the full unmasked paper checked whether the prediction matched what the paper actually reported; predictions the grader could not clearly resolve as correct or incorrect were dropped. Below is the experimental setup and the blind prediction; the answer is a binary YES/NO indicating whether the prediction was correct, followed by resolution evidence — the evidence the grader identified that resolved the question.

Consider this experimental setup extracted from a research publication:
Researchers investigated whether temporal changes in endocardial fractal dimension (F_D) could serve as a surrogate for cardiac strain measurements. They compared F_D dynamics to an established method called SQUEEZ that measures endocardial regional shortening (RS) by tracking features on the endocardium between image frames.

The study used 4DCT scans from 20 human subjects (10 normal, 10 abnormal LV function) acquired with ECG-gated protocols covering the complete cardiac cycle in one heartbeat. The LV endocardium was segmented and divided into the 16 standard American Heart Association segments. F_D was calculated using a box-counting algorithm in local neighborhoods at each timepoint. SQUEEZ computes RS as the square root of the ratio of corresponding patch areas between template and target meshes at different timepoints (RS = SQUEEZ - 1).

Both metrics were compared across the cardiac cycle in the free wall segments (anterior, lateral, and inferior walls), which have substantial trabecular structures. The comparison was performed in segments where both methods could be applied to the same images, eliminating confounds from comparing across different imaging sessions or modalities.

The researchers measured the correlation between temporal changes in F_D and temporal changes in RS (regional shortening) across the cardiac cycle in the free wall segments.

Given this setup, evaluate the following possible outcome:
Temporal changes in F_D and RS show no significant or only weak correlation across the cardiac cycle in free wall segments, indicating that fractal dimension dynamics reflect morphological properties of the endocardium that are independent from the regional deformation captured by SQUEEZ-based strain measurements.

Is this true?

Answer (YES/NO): NO